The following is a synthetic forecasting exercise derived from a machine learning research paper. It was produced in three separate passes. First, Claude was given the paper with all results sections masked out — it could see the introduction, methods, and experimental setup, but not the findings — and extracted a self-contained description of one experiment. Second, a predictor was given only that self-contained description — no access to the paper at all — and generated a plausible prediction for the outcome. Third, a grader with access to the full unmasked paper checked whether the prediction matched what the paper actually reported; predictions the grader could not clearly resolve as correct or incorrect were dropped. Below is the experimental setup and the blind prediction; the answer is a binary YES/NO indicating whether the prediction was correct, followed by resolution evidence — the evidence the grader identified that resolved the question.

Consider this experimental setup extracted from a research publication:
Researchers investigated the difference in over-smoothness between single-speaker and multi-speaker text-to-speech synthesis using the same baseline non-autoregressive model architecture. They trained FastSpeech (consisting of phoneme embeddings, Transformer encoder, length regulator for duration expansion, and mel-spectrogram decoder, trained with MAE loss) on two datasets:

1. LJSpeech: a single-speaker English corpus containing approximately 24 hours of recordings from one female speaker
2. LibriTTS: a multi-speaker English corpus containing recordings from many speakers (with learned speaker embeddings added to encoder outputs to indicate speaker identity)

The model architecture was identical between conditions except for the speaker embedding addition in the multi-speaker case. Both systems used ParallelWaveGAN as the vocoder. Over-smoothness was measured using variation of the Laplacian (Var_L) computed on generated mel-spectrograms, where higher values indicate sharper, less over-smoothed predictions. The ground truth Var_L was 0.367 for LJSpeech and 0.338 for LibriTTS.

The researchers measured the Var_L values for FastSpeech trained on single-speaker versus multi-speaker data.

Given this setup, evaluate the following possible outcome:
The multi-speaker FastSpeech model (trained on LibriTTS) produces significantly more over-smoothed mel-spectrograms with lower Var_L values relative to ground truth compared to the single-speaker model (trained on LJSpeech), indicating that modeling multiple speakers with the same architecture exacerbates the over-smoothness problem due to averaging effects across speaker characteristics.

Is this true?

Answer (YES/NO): YES